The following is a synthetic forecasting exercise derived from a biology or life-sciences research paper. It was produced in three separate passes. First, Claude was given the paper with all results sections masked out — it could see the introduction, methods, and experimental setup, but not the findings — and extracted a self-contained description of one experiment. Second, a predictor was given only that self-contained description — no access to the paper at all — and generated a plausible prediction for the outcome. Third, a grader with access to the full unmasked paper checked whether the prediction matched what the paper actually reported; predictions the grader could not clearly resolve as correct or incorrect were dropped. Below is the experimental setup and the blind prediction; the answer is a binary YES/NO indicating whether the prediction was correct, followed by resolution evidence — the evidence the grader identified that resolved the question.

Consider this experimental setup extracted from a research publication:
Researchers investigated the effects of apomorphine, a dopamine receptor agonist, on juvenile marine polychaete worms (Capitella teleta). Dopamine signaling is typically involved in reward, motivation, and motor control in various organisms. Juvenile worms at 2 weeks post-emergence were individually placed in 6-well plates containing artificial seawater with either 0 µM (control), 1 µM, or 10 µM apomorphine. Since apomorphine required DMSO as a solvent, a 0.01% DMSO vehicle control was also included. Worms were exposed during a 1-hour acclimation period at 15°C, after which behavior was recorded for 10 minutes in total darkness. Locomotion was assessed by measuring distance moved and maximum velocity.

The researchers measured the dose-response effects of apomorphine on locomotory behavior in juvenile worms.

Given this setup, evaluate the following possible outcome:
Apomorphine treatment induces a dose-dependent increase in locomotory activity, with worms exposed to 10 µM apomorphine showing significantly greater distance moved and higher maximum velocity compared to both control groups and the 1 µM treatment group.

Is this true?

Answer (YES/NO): NO